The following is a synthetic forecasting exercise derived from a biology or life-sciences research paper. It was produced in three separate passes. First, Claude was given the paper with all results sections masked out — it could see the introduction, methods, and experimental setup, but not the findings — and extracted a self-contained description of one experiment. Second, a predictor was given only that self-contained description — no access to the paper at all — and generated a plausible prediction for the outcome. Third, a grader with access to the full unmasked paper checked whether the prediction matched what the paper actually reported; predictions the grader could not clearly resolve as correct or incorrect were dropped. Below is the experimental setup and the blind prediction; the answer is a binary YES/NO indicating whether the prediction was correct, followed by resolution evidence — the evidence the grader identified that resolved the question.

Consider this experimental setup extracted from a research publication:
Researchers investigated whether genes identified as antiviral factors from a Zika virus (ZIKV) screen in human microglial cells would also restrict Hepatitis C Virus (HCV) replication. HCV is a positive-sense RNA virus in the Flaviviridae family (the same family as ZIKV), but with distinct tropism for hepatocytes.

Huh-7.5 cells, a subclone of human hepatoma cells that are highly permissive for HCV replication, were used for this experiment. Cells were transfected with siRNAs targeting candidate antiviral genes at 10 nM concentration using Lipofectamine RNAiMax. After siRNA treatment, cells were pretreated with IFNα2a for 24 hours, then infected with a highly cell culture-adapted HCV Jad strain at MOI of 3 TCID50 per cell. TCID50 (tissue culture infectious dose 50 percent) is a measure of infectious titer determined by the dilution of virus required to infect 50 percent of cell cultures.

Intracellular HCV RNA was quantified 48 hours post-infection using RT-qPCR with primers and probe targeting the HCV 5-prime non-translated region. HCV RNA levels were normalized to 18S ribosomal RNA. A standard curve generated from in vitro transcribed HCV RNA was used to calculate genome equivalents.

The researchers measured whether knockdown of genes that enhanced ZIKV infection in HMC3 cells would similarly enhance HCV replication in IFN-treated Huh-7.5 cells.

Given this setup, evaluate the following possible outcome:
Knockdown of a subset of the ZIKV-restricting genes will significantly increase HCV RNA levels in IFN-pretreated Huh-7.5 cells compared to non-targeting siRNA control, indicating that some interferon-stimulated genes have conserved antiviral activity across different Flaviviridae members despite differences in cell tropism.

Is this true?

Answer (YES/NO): YES